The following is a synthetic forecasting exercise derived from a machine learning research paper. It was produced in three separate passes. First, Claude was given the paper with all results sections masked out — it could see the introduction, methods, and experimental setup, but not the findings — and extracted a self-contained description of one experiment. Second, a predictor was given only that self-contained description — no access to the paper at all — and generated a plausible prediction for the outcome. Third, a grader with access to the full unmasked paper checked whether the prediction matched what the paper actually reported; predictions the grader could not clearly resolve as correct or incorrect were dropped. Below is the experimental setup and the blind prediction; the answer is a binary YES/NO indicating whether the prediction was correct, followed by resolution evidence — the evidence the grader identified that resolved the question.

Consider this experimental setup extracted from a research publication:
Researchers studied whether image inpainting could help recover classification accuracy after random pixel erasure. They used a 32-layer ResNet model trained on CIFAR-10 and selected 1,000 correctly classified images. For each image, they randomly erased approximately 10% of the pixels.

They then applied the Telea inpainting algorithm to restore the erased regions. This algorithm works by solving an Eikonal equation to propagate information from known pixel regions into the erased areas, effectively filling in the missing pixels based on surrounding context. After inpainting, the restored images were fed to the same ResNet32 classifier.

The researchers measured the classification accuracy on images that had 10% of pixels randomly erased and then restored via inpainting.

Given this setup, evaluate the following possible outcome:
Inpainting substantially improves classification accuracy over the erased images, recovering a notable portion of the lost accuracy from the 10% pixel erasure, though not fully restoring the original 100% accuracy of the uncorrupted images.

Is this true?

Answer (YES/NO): YES